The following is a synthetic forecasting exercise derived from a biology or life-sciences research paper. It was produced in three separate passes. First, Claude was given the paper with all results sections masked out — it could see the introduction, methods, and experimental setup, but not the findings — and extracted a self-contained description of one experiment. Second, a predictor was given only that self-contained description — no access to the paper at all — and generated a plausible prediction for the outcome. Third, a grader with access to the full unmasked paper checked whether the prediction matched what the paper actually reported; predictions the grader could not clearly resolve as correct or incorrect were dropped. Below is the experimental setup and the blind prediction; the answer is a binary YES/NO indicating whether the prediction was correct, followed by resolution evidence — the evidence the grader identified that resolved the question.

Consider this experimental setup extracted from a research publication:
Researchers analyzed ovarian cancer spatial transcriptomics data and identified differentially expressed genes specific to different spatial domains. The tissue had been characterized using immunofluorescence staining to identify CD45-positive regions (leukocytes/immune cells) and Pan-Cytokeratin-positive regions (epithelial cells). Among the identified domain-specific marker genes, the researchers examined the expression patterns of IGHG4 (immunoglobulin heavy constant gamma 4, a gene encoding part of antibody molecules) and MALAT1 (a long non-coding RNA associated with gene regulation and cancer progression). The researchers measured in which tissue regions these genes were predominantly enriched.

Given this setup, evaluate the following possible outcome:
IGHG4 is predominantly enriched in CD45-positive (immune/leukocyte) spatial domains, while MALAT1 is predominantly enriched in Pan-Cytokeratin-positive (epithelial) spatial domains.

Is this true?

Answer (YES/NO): NO